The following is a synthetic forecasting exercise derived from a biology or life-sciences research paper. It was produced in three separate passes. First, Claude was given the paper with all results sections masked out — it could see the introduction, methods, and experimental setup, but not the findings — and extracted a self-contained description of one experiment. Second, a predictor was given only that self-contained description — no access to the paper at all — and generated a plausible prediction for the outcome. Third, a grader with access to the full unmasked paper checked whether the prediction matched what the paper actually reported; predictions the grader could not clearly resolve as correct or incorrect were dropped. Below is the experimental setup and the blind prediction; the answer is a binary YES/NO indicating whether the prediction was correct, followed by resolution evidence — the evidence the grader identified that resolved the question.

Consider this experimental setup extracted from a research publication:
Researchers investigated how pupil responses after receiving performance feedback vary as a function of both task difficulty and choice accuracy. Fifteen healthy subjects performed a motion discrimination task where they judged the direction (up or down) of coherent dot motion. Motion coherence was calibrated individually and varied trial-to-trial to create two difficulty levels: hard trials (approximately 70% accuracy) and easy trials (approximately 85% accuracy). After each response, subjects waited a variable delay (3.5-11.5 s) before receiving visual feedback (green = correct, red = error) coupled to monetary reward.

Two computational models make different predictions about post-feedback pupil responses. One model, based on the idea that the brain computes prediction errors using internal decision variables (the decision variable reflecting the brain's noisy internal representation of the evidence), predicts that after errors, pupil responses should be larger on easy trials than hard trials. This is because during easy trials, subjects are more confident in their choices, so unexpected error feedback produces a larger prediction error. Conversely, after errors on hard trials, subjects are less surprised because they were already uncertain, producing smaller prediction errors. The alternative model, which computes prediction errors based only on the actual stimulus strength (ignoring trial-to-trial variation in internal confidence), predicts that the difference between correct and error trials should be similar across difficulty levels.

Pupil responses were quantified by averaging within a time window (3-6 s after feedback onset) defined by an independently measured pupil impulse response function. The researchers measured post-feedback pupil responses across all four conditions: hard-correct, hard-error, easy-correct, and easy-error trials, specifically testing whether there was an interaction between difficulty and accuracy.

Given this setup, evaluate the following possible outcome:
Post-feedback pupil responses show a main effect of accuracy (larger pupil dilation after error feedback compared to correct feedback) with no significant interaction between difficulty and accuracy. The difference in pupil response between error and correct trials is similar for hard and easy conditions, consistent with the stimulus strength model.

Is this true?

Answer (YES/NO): NO